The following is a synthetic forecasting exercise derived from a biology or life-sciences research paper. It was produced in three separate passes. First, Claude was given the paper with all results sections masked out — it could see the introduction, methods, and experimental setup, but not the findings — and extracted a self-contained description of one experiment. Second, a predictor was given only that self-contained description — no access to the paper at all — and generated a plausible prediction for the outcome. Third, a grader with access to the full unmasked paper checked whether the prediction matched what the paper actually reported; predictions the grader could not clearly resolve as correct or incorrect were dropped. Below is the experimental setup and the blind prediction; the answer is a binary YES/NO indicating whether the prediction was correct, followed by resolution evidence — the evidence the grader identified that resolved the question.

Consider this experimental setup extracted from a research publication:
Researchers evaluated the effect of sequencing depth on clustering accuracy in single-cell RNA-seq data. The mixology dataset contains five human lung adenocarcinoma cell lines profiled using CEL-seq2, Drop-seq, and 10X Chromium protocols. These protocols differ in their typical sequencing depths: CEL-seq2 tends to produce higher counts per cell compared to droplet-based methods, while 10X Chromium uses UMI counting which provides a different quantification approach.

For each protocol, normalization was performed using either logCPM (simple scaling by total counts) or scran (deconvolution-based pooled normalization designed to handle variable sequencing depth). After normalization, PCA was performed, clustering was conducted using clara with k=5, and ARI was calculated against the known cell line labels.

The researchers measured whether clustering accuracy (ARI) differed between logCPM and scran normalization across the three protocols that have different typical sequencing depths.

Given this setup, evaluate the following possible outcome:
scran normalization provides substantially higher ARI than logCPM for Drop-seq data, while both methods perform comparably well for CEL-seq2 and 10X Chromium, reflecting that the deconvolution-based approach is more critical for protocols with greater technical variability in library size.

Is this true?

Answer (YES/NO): NO